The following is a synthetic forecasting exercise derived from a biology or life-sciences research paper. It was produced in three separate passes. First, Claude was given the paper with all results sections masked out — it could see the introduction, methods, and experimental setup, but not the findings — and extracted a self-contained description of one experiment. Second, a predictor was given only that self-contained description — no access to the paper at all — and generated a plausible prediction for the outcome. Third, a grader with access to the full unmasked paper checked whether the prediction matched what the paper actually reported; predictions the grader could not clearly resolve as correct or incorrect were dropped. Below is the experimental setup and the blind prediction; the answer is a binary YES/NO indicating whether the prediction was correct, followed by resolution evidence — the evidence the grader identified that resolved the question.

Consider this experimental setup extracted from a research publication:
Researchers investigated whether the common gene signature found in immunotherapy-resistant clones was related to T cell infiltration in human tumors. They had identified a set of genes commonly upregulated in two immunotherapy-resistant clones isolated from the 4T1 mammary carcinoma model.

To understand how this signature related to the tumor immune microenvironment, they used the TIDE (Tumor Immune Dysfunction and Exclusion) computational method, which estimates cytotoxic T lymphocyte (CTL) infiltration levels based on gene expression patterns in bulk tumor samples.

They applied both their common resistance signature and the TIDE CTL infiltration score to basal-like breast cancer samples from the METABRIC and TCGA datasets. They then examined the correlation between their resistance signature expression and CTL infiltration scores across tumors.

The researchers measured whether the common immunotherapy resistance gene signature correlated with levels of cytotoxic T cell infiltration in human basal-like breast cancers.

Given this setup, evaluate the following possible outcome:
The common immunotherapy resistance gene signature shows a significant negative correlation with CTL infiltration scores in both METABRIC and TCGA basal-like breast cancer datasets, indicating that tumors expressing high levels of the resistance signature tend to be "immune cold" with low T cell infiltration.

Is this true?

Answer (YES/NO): NO